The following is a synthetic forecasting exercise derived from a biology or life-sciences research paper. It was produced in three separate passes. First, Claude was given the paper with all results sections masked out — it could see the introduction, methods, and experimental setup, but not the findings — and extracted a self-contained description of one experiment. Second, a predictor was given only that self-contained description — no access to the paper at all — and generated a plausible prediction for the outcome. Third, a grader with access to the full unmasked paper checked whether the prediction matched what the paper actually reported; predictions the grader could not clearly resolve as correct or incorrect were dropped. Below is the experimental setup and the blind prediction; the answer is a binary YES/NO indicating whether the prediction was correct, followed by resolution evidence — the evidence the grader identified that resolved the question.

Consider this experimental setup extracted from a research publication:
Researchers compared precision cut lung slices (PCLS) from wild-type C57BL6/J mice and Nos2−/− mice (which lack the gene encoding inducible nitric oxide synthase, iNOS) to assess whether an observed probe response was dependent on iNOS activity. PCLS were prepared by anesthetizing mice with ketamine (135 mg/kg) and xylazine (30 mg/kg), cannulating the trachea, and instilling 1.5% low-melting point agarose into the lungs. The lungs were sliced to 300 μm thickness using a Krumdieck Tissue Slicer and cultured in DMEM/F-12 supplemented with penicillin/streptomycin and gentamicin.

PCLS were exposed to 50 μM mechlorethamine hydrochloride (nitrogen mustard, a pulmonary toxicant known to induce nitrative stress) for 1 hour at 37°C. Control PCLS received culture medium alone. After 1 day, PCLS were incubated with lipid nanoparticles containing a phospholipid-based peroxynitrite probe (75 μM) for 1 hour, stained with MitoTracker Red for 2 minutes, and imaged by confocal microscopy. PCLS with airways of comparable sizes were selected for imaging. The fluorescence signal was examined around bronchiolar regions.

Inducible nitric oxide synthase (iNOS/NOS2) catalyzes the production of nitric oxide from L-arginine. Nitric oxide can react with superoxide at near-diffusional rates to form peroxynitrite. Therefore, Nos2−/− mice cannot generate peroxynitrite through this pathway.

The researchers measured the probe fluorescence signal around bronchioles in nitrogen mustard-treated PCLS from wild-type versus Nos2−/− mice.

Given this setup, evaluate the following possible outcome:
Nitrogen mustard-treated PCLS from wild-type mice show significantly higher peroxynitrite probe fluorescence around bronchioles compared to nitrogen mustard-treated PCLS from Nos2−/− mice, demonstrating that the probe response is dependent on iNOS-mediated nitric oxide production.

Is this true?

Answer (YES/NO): YES